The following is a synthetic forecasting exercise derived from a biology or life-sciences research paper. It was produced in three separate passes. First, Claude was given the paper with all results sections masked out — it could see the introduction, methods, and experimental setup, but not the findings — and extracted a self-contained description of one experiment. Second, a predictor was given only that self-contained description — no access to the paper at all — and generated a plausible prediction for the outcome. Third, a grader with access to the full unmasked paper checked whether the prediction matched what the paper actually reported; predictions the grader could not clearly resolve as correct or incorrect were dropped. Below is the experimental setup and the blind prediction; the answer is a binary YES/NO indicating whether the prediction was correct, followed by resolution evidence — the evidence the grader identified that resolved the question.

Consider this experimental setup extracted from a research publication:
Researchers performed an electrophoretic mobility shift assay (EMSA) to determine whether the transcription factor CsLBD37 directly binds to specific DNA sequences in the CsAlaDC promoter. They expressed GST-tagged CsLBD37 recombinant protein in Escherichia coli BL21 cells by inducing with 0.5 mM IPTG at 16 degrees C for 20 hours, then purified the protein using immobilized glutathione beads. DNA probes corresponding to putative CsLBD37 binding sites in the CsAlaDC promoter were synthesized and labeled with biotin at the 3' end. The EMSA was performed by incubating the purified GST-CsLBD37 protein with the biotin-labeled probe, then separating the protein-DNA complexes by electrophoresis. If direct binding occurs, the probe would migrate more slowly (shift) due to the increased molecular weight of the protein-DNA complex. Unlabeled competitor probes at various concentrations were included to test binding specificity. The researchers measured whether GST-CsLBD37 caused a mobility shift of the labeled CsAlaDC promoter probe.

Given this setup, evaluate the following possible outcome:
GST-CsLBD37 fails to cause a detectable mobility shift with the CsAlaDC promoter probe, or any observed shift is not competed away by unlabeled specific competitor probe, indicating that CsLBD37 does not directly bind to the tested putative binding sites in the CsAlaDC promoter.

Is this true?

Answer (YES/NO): NO